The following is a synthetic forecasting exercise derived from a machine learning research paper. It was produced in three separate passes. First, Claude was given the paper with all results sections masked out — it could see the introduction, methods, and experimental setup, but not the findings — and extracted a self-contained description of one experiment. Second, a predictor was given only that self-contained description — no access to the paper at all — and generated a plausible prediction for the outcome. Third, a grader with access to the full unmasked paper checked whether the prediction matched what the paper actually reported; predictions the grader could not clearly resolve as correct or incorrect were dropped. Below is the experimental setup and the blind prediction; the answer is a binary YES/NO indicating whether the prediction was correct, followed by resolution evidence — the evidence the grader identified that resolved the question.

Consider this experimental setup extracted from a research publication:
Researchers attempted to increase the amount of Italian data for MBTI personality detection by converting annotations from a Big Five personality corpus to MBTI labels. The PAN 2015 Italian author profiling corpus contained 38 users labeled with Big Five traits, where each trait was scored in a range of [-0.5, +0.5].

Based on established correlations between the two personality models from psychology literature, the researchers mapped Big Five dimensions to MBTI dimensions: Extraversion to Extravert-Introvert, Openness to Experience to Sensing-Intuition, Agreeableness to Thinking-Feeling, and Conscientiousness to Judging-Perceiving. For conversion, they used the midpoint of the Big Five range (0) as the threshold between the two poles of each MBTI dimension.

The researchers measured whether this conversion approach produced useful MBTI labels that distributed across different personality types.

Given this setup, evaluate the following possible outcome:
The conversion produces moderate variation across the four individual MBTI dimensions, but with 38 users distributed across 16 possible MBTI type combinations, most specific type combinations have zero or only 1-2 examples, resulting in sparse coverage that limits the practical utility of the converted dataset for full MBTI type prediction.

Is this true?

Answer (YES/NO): NO